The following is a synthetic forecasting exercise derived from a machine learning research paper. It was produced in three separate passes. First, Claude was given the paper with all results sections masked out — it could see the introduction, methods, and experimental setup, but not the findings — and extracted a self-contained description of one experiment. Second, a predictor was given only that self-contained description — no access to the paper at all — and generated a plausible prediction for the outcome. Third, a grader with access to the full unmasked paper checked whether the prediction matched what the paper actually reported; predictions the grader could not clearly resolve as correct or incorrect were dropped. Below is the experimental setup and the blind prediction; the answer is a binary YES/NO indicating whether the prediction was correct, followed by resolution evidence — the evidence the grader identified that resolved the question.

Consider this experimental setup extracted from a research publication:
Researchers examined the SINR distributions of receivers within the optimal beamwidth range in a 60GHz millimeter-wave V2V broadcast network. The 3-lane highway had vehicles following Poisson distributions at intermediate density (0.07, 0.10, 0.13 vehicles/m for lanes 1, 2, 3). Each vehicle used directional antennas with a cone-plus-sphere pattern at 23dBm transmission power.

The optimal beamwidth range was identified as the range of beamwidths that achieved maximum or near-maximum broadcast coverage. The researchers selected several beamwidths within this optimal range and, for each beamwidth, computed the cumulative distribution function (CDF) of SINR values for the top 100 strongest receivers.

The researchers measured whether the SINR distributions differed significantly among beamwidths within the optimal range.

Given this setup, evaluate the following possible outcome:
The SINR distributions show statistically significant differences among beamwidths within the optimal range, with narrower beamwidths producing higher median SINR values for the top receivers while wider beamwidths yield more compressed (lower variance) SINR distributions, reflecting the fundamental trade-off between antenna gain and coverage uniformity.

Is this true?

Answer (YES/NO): NO